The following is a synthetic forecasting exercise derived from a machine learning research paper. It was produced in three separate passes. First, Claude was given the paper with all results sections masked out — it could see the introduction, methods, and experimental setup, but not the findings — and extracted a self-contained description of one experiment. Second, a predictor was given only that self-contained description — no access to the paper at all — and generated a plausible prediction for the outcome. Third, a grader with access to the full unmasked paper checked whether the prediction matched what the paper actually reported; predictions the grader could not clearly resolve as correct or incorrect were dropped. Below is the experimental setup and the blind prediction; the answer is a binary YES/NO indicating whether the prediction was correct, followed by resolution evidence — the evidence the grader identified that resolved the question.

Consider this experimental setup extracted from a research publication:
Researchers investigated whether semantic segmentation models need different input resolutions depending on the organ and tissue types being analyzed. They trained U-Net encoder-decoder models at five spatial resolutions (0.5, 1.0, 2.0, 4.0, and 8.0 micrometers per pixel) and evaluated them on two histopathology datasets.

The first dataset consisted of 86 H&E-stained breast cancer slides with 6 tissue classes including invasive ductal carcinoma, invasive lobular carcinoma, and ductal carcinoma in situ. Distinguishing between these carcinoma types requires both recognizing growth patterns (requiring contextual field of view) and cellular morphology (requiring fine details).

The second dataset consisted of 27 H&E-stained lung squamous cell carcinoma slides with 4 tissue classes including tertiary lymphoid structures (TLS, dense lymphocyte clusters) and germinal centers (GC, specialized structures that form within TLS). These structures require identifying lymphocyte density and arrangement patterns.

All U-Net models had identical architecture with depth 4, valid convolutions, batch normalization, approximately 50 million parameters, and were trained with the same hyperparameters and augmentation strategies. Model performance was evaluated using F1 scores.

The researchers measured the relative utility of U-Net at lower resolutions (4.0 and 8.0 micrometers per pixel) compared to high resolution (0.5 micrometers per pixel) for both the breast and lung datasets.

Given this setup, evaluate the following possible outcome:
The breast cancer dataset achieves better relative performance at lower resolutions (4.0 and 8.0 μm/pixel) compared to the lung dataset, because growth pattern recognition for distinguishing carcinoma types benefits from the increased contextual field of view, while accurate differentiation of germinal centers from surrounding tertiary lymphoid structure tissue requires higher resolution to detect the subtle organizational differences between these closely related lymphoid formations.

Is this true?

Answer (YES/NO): NO